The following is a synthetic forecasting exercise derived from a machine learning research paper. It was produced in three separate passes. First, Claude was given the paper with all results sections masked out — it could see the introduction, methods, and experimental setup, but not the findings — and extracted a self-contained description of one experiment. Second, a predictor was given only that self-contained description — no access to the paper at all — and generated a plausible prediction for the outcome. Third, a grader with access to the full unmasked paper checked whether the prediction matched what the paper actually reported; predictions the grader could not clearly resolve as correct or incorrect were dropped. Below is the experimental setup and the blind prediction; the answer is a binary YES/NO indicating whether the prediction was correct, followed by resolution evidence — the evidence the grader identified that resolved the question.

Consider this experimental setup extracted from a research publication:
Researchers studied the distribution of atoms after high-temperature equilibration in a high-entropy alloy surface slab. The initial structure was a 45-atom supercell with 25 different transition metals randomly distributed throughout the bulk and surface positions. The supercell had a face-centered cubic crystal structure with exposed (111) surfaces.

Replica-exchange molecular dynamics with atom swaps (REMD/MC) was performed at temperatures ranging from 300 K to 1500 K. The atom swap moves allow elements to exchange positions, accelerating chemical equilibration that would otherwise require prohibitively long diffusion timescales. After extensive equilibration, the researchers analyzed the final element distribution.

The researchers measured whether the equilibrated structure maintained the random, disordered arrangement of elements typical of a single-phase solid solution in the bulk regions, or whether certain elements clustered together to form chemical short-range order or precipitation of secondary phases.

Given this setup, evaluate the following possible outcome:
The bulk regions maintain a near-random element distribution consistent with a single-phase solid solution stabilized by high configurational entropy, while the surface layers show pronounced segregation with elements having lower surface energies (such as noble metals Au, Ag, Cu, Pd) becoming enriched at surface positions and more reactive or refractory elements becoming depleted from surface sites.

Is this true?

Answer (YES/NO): NO